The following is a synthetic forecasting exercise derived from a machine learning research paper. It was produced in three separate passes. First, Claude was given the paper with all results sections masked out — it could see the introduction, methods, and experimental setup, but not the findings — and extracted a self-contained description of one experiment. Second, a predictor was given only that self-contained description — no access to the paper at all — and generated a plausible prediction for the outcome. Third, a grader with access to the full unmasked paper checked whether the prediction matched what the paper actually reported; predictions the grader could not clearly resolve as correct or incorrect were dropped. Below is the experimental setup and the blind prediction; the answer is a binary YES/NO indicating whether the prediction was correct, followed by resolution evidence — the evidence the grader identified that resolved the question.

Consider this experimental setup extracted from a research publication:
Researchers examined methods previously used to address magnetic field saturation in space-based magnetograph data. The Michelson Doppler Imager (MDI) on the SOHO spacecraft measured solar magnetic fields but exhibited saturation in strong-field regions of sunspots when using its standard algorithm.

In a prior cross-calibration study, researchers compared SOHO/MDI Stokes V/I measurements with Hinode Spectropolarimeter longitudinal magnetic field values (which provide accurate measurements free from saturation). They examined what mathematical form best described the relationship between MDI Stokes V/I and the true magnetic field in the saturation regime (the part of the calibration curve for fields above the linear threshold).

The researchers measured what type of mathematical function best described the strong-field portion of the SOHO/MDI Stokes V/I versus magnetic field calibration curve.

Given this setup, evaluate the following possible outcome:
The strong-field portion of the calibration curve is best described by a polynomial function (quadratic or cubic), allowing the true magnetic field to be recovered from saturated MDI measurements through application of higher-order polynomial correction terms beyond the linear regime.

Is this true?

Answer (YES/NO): YES